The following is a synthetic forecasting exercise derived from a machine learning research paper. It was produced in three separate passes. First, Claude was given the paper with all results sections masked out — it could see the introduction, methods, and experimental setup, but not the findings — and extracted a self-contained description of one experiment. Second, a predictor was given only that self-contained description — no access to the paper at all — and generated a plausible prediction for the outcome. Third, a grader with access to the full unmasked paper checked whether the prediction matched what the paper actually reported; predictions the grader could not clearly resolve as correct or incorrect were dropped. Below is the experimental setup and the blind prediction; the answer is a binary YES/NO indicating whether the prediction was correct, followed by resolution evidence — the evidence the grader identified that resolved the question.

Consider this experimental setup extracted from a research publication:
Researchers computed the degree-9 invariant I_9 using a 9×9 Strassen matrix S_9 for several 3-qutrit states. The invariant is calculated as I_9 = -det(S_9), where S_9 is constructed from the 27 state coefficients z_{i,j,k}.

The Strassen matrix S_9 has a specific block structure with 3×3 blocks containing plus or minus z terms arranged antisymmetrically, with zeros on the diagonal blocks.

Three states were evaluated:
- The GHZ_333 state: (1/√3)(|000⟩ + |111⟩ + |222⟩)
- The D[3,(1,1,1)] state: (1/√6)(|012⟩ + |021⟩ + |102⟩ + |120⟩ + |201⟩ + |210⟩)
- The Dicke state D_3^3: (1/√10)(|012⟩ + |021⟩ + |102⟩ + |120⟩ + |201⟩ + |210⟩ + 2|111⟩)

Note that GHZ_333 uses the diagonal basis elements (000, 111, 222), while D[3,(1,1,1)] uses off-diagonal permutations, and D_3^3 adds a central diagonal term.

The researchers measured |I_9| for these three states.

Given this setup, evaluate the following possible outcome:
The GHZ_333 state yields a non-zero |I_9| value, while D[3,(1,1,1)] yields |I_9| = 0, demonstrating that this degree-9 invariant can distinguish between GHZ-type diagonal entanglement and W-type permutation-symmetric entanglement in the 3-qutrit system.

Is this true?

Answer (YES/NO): NO